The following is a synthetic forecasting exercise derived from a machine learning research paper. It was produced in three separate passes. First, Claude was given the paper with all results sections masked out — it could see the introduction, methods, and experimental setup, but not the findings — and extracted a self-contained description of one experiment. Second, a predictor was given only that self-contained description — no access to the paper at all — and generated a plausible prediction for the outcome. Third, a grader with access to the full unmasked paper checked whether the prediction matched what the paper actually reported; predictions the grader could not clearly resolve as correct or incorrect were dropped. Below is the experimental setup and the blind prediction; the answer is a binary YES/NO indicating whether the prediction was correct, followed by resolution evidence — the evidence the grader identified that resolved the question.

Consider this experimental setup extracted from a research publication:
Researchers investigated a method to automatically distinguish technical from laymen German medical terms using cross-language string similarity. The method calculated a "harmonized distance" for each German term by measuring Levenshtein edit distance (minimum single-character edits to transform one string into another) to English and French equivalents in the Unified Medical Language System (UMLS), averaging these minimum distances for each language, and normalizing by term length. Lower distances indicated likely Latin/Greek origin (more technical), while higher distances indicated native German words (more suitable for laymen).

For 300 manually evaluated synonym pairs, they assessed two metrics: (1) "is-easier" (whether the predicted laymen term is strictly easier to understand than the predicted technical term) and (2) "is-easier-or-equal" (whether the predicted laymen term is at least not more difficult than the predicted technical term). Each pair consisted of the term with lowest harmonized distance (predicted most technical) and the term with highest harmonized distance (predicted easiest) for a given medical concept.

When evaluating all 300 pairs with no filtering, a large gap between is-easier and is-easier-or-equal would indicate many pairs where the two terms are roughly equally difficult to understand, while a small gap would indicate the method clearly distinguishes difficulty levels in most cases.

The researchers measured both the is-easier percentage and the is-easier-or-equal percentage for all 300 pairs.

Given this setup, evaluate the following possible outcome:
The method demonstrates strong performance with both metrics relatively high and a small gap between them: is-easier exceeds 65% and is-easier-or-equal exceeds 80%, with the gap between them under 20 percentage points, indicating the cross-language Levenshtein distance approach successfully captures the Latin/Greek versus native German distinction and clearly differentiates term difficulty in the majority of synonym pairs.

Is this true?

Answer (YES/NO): NO